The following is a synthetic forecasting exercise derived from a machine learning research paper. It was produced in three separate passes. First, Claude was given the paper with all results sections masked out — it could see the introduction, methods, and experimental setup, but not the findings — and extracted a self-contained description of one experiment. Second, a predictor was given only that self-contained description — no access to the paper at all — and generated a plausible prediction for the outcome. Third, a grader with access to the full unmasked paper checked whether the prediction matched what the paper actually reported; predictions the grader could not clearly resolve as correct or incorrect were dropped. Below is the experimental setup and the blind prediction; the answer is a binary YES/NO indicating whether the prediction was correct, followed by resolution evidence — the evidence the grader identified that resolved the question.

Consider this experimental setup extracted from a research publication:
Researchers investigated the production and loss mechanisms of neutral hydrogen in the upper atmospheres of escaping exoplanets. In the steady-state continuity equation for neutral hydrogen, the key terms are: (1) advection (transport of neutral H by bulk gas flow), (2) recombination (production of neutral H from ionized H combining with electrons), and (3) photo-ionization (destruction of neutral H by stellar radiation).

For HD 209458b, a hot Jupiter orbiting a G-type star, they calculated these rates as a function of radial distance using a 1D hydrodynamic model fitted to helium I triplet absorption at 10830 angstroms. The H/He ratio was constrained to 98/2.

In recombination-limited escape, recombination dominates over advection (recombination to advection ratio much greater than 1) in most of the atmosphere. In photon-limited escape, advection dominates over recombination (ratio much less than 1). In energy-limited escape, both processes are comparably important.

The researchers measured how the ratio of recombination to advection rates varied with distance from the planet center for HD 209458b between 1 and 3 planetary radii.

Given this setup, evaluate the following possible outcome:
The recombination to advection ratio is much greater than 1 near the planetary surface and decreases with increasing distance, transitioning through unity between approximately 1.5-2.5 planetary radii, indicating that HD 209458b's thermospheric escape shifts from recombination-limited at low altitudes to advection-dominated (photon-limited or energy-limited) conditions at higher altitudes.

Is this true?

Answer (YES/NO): NO